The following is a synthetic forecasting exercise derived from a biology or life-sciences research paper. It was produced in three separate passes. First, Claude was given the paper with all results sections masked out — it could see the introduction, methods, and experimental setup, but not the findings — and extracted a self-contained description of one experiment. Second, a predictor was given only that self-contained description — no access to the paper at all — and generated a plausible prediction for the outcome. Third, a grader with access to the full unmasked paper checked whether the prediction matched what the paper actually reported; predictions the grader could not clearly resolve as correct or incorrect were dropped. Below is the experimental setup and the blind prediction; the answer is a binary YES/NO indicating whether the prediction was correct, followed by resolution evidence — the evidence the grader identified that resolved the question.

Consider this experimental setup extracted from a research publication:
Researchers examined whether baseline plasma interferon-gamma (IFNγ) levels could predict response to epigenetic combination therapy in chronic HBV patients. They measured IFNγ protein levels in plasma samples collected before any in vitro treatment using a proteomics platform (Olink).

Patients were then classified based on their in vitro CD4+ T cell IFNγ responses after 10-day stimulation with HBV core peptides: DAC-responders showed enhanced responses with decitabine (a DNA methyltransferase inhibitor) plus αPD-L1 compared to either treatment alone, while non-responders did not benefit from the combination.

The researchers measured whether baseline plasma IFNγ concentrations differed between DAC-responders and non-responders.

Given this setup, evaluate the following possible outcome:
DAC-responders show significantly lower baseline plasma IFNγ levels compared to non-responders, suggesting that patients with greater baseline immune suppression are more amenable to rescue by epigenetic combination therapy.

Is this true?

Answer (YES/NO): YES